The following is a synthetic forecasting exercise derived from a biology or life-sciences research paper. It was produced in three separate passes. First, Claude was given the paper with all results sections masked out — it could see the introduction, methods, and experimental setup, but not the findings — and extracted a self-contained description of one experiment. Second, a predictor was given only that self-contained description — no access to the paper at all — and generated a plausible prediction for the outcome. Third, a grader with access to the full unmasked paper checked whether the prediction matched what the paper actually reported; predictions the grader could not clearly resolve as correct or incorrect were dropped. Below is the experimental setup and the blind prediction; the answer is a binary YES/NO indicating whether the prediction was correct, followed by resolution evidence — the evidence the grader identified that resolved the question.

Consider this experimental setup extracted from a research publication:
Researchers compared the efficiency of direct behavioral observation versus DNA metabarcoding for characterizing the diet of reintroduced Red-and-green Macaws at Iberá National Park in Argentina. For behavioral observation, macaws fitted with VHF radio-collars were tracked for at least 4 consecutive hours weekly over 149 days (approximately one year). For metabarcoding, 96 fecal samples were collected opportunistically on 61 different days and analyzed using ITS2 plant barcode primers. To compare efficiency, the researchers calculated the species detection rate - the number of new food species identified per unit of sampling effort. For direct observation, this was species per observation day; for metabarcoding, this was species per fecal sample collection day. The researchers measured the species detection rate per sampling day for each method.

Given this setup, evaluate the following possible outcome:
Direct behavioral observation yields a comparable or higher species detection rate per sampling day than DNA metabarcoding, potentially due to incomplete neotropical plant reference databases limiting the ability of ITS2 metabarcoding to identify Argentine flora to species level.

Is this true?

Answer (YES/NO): NO